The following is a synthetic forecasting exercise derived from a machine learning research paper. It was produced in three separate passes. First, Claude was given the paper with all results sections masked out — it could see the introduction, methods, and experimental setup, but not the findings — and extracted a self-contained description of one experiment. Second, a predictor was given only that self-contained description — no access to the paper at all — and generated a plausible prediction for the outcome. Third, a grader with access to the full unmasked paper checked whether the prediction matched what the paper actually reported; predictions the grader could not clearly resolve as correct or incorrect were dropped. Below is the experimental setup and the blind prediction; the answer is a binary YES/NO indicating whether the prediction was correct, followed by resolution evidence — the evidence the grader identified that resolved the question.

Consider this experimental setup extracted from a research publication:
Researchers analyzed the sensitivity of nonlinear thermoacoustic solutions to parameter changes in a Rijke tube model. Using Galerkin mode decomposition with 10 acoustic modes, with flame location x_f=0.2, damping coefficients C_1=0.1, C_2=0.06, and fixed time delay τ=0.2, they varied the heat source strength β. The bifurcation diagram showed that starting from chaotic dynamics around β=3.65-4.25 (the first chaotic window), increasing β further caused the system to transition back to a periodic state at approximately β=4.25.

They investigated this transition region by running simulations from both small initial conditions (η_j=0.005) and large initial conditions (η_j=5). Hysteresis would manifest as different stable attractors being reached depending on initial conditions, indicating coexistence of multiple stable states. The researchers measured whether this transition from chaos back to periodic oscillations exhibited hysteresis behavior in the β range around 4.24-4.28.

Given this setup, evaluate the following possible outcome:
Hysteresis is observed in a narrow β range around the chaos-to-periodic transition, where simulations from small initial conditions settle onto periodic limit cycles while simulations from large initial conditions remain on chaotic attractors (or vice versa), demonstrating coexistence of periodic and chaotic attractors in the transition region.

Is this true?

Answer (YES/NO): YES